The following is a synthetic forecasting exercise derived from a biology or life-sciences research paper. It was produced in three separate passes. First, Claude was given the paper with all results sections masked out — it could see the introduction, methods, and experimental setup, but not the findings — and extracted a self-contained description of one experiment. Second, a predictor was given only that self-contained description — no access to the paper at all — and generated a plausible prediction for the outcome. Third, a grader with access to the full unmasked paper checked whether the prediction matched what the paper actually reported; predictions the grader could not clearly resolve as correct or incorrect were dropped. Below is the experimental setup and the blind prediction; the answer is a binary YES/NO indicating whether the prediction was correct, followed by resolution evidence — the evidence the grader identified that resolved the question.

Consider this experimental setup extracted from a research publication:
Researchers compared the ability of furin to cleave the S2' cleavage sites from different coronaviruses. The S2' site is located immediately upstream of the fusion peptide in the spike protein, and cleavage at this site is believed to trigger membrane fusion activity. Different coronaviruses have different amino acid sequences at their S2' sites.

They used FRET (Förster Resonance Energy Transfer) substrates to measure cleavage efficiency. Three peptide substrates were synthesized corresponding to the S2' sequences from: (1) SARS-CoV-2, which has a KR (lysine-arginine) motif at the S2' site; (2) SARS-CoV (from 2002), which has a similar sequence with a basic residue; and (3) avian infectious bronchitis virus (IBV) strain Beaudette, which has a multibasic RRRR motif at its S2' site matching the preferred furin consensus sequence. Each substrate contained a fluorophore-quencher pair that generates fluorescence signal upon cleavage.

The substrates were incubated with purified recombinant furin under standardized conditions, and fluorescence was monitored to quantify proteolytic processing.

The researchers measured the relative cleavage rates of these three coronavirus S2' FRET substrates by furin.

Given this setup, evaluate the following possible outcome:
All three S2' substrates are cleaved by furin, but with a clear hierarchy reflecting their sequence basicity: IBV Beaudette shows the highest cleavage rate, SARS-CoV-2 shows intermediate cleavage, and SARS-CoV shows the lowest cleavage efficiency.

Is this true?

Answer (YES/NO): NO